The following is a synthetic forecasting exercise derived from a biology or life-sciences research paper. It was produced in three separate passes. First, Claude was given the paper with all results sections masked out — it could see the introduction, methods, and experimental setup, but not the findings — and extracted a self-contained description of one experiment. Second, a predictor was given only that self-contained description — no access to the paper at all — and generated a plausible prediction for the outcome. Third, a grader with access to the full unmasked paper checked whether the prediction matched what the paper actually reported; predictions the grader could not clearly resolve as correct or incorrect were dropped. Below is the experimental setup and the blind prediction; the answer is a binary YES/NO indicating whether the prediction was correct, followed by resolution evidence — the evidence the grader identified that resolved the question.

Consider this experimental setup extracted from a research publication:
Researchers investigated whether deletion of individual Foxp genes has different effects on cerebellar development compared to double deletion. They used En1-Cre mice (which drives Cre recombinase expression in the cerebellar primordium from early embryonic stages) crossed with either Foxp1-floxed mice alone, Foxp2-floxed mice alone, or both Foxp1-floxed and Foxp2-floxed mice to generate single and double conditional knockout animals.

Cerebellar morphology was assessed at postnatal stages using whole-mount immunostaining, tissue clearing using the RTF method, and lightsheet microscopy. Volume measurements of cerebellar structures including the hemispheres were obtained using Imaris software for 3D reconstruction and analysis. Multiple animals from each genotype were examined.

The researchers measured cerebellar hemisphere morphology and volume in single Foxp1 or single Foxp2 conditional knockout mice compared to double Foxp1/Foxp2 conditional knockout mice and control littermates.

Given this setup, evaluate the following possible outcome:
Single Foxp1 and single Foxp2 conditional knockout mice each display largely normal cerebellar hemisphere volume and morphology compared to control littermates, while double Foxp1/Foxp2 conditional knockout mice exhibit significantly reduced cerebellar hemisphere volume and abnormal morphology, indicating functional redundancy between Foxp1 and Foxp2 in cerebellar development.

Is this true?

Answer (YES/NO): NO